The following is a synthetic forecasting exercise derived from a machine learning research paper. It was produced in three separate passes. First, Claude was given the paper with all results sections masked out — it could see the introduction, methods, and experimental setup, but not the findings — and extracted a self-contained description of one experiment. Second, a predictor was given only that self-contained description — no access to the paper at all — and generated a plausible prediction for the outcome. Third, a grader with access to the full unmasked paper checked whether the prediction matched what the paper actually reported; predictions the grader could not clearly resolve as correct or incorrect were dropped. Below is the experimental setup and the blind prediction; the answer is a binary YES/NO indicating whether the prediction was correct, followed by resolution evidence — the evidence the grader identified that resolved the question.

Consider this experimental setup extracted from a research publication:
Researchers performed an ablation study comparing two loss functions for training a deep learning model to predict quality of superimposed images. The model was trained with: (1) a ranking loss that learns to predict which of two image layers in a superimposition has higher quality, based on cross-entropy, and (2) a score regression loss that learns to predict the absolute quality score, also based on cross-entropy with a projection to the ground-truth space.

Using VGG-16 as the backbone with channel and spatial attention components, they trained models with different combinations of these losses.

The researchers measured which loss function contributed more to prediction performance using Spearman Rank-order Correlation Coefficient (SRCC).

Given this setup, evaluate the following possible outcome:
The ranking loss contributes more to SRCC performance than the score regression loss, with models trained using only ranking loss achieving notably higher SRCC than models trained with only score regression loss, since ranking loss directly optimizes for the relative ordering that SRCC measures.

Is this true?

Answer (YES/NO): YES